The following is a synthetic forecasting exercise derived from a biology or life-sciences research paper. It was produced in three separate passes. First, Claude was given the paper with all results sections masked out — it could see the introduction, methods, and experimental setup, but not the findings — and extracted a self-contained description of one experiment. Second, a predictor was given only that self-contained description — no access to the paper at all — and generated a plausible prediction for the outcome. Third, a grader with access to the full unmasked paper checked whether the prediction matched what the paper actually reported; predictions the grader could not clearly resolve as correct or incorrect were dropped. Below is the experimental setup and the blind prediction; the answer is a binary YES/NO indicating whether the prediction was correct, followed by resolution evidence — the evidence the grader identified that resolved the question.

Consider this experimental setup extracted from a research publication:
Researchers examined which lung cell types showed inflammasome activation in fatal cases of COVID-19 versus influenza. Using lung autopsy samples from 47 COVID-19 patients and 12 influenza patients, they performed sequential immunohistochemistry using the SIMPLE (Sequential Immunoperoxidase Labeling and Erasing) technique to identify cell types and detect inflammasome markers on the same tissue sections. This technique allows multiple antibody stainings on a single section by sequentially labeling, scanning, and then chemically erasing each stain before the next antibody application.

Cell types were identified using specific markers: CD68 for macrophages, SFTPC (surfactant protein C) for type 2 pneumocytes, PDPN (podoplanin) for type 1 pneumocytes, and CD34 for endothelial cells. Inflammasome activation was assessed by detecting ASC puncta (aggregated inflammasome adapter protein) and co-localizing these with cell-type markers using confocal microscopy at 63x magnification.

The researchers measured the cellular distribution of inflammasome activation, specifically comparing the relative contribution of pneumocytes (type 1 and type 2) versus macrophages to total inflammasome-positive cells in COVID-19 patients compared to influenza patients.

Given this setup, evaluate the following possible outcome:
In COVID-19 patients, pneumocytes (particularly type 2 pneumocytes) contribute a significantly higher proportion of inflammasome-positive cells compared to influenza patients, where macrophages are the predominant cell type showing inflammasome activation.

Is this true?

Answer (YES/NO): NO